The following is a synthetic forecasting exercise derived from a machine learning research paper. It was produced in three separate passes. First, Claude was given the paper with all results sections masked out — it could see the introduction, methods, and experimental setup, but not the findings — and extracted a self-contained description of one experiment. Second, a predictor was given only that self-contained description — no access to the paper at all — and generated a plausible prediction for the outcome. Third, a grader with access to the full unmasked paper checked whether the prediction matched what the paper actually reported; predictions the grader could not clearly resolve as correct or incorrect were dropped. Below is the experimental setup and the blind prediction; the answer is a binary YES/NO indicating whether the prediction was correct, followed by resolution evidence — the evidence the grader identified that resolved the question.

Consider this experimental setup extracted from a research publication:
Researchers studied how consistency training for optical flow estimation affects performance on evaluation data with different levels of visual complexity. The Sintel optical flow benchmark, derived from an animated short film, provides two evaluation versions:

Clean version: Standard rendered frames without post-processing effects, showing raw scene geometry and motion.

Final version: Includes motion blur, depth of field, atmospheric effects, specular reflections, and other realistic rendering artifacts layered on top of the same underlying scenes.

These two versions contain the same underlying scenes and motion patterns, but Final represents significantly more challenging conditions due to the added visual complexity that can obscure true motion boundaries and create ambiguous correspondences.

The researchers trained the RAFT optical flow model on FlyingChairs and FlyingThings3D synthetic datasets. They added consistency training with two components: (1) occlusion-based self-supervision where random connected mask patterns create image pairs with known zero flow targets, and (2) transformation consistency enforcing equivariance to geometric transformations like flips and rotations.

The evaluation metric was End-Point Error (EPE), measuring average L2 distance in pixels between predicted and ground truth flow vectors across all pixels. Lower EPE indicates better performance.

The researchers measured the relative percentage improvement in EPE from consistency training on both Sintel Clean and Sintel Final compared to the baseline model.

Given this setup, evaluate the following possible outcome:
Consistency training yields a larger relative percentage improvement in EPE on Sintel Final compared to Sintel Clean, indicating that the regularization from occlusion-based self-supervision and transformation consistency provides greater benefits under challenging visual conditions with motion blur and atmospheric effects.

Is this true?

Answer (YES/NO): NO